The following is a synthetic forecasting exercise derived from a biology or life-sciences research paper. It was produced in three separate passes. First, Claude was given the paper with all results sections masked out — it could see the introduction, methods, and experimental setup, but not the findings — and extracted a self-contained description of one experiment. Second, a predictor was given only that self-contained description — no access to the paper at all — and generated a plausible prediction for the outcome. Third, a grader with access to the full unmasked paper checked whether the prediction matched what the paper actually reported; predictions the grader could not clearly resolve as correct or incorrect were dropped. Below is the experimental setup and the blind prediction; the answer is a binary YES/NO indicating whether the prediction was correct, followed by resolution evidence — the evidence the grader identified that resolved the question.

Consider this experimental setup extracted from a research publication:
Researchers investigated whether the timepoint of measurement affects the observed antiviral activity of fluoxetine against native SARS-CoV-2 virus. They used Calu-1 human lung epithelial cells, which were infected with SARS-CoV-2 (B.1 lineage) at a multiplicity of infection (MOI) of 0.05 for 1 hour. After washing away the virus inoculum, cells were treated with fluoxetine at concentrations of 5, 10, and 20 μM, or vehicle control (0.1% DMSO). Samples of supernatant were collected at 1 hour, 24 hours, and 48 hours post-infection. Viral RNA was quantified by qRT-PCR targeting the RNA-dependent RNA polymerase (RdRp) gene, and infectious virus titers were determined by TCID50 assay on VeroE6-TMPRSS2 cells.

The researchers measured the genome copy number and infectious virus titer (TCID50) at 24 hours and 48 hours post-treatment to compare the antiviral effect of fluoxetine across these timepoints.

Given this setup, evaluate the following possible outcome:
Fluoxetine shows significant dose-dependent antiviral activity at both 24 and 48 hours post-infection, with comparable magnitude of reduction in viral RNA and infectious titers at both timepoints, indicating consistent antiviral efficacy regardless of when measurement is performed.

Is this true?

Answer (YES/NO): NO